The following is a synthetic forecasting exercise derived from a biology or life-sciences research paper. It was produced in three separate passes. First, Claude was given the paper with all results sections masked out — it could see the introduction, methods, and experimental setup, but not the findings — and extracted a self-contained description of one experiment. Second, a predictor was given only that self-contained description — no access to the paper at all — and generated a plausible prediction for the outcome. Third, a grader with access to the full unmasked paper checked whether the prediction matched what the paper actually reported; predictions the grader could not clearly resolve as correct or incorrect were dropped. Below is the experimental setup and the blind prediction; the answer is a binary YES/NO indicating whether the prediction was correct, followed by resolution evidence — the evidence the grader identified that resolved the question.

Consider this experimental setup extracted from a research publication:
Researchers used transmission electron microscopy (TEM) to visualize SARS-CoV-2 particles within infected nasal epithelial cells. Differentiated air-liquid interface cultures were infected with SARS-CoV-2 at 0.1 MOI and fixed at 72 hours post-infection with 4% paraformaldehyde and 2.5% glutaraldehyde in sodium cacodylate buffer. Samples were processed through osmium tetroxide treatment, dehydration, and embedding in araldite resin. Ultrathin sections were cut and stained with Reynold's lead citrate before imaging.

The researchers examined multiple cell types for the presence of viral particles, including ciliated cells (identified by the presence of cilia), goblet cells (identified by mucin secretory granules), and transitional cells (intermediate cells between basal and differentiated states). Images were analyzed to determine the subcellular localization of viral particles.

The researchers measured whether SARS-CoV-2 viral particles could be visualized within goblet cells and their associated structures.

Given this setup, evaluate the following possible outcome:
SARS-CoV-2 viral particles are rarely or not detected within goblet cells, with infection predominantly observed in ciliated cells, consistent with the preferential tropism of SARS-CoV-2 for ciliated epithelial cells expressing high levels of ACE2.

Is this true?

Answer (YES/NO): NO